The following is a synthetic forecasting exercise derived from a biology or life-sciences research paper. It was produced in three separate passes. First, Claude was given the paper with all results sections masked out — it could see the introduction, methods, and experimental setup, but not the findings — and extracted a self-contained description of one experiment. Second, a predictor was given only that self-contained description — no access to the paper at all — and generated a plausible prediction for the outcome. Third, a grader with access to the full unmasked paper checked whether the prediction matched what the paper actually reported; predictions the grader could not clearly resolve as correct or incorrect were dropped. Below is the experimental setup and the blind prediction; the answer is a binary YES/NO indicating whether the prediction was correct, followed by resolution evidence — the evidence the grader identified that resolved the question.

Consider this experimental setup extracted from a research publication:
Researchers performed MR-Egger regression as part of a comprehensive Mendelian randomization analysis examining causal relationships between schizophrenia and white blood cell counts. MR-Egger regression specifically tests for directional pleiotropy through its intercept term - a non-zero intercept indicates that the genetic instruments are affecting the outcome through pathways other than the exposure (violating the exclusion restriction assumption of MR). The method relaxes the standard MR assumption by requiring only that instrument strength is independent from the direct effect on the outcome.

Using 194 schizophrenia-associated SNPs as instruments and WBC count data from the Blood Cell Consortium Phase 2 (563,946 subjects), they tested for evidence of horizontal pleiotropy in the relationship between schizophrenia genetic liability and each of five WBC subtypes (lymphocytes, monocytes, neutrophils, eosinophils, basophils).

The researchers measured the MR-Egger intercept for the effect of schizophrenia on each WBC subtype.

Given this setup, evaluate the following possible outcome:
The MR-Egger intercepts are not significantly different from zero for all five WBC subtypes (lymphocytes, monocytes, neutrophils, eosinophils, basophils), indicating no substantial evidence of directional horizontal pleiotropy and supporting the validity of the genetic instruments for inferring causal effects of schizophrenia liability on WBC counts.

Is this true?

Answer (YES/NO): NO